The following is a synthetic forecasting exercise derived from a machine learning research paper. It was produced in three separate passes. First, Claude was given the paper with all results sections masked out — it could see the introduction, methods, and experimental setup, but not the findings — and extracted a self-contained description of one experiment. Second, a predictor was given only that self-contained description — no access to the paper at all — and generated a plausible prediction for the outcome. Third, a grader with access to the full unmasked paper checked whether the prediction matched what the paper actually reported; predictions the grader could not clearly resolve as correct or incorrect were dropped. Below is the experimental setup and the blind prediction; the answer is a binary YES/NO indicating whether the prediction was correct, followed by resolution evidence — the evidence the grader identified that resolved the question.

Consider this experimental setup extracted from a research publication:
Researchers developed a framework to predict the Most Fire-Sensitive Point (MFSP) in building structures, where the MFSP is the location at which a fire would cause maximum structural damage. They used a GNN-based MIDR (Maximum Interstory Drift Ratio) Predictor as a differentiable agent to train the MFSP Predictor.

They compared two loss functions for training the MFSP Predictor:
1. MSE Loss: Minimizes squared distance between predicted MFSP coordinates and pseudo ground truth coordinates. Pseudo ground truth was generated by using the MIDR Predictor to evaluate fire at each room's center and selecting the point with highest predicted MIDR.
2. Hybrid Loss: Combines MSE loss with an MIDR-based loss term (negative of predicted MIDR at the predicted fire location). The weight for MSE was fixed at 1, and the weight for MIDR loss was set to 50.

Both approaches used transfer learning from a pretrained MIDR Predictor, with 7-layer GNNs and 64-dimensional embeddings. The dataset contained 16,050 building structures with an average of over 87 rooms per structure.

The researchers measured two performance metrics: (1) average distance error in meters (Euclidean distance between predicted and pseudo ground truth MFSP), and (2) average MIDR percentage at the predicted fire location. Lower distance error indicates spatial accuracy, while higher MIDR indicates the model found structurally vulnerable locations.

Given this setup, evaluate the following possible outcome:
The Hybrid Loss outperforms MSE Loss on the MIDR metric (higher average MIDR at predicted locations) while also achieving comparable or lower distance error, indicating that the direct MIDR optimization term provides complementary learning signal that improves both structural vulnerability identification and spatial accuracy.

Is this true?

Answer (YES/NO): NO